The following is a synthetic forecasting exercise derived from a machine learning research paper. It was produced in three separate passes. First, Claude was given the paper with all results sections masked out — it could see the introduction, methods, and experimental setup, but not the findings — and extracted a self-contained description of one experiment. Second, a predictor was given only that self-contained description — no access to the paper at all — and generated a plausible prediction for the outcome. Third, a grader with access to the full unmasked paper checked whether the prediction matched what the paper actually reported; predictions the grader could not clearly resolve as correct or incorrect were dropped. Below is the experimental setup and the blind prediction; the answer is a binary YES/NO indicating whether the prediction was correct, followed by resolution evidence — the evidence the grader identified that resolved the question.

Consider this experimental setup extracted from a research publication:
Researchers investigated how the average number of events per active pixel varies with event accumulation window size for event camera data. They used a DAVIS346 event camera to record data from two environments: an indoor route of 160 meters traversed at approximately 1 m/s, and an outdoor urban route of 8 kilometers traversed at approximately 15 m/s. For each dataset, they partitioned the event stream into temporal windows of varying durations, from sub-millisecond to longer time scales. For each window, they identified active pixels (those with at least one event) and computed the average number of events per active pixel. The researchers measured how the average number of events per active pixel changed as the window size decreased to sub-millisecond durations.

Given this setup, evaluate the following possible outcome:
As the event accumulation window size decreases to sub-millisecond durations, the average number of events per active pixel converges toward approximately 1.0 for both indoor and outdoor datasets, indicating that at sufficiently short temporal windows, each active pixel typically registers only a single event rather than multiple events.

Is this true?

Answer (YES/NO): YES